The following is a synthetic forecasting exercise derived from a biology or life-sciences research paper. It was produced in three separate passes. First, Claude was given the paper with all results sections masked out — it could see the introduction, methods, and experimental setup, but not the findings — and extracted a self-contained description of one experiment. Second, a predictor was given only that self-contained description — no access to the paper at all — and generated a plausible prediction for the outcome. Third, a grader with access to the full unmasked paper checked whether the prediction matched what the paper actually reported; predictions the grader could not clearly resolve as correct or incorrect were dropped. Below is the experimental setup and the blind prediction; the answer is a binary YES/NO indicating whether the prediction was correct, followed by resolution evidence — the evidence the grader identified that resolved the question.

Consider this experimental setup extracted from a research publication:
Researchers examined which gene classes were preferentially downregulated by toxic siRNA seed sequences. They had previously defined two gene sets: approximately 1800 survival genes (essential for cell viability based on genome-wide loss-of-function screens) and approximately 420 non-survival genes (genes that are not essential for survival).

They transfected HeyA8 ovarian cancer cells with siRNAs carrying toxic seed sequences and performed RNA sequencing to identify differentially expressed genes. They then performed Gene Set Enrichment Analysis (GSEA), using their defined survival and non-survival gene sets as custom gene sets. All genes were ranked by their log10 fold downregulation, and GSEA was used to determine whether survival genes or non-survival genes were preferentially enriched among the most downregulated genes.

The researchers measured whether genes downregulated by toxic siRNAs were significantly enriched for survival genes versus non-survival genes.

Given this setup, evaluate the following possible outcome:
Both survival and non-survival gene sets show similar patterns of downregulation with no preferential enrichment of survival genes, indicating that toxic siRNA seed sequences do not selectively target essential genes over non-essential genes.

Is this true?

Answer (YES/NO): NO